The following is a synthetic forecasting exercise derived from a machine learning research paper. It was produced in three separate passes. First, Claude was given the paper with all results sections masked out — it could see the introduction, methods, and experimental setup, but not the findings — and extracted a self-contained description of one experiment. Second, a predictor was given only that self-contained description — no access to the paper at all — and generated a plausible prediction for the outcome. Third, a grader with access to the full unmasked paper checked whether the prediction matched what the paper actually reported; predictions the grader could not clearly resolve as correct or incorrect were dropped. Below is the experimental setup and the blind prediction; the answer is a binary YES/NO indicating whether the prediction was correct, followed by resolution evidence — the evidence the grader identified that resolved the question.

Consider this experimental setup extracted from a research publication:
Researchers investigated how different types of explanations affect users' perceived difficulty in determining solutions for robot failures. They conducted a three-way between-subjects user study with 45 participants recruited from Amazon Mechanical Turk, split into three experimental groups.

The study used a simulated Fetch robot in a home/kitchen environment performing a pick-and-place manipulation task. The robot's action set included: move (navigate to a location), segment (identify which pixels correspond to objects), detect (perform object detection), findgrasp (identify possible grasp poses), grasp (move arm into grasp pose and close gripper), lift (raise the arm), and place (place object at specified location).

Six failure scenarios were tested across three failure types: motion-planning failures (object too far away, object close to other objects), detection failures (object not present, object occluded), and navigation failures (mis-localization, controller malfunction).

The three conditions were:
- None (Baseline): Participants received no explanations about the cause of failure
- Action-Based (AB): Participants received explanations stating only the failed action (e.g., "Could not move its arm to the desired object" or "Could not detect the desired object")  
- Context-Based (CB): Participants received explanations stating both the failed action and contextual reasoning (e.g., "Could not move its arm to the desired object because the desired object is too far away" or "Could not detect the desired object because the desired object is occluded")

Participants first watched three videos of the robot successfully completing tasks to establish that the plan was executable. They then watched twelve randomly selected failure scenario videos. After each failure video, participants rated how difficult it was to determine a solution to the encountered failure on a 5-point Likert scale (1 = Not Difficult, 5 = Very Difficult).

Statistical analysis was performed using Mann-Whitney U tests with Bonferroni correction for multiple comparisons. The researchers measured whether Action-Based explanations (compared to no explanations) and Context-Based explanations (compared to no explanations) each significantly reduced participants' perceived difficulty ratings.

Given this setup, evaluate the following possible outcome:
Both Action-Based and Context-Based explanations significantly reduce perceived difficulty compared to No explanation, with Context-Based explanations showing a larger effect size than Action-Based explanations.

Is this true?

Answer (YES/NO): NO